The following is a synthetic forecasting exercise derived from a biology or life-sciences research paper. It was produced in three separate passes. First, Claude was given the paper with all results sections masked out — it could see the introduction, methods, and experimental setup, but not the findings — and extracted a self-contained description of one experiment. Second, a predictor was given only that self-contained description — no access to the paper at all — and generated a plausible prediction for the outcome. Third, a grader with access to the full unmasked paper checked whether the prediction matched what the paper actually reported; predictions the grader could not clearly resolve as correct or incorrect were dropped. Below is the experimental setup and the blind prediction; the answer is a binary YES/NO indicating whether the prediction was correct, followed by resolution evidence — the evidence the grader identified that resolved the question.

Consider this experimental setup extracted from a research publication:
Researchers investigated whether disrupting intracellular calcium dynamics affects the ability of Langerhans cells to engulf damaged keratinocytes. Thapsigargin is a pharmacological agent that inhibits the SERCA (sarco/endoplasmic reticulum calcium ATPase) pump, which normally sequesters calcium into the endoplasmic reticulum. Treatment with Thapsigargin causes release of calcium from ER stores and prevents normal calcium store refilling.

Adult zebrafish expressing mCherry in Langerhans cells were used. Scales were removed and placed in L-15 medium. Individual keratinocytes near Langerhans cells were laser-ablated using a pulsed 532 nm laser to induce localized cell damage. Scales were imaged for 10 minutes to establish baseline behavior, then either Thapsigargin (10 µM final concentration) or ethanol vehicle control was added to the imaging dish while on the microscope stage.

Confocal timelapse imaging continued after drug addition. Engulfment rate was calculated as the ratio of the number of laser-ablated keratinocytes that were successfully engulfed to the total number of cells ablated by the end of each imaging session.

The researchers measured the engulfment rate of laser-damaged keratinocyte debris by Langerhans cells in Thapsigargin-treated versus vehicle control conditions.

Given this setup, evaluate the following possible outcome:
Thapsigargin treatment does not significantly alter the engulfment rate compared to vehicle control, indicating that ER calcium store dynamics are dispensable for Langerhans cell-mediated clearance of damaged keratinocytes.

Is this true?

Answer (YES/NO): NO